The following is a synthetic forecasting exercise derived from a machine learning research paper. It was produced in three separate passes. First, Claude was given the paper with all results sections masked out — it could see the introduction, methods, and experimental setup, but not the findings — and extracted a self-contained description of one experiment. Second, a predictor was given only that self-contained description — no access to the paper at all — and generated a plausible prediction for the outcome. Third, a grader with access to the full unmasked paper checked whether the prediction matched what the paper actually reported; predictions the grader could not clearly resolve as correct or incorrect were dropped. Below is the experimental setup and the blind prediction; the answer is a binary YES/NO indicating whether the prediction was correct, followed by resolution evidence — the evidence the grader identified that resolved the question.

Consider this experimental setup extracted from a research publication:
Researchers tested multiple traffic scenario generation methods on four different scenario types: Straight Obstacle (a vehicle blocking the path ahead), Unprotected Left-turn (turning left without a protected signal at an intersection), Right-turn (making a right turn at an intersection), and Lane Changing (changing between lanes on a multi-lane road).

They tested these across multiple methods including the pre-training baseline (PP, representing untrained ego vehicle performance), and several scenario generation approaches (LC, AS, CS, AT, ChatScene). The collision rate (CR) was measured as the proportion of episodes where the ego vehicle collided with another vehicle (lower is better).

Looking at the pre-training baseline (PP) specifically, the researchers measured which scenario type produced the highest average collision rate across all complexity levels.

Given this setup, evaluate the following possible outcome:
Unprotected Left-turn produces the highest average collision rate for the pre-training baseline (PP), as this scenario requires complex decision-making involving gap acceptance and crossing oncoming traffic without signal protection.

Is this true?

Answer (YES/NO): NO